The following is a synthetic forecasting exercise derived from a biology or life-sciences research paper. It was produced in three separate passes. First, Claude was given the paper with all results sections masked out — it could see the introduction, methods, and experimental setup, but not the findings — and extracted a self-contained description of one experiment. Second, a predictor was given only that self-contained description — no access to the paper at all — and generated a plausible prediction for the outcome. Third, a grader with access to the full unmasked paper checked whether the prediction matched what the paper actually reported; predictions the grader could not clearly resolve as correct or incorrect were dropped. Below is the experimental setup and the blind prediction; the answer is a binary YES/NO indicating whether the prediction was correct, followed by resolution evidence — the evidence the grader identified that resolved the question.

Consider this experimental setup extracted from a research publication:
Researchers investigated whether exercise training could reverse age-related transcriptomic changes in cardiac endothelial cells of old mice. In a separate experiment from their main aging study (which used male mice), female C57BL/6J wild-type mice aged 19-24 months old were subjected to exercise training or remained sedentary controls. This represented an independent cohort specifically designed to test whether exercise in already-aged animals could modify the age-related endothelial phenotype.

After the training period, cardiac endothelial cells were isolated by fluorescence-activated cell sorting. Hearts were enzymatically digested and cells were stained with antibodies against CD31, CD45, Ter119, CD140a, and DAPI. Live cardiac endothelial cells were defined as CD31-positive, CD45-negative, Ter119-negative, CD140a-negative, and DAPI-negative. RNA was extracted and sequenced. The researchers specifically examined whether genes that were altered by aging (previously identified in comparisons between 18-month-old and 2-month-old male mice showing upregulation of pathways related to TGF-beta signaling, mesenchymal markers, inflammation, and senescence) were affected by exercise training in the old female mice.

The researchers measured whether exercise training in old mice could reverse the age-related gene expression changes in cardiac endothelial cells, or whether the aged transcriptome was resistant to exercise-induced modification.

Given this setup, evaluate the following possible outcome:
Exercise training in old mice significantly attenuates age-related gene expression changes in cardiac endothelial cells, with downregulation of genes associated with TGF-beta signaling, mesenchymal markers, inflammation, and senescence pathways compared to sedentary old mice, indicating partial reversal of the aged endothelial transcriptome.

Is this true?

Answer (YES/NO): NO